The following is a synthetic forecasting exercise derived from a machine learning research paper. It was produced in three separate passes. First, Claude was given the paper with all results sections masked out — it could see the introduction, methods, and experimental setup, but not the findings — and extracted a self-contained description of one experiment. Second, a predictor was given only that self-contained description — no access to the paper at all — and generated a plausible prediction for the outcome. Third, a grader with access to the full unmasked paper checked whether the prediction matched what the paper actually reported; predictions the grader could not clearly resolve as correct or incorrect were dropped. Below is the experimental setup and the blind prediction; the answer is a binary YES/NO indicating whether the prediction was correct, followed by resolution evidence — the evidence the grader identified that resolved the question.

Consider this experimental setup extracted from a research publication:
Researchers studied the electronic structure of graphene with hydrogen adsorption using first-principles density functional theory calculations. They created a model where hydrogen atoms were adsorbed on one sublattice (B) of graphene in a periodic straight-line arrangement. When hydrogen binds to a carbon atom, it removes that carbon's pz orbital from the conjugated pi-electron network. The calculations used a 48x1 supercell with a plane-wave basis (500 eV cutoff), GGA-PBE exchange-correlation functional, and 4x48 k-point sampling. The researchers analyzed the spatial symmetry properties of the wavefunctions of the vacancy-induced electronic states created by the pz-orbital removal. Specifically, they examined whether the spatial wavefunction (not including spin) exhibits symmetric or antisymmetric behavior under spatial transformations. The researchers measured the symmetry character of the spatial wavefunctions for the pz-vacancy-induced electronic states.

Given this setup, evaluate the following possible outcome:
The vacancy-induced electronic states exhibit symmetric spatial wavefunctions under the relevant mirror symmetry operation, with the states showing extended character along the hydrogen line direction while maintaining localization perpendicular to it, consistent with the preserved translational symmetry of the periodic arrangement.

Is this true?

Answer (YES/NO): NO